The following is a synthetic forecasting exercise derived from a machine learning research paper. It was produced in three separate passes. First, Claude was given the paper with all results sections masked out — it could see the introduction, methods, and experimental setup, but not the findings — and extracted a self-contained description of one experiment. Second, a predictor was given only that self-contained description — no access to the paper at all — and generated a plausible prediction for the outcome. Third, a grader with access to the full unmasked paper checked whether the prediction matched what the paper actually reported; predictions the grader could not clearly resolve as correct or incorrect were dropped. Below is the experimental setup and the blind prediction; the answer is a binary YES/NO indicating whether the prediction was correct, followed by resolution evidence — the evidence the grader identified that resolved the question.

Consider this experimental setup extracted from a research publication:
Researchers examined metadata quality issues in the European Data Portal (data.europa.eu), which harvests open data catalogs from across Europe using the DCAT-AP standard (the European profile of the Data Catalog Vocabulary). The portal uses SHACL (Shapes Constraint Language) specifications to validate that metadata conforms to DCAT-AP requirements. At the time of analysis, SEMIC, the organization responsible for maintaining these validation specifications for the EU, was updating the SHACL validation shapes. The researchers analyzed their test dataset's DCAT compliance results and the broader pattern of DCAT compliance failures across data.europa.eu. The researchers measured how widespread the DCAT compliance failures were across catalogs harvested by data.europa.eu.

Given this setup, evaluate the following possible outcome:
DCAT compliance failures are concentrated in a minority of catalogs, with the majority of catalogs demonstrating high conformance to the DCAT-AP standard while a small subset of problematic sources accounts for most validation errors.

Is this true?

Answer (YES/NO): NO